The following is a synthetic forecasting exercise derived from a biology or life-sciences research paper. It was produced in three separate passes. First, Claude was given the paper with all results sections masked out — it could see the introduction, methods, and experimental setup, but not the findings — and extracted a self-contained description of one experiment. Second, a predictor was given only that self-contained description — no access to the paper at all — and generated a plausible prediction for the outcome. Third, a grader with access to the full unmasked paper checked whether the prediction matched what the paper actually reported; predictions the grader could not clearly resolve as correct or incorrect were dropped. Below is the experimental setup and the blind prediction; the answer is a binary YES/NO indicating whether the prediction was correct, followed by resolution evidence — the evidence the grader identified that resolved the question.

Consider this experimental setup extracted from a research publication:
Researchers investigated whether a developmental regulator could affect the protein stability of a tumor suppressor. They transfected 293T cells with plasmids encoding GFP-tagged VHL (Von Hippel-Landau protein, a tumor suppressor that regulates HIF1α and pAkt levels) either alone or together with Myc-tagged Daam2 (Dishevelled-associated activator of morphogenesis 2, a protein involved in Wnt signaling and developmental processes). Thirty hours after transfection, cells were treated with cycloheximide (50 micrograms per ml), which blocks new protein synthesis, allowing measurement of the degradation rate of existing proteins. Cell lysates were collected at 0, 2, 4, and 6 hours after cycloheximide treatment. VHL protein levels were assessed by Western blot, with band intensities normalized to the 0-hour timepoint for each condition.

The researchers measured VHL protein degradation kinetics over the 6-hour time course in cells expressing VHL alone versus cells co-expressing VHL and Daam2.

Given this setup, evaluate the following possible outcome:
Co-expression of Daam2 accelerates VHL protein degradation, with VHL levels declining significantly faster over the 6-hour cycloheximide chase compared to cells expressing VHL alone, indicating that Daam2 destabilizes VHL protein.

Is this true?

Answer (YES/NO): YES